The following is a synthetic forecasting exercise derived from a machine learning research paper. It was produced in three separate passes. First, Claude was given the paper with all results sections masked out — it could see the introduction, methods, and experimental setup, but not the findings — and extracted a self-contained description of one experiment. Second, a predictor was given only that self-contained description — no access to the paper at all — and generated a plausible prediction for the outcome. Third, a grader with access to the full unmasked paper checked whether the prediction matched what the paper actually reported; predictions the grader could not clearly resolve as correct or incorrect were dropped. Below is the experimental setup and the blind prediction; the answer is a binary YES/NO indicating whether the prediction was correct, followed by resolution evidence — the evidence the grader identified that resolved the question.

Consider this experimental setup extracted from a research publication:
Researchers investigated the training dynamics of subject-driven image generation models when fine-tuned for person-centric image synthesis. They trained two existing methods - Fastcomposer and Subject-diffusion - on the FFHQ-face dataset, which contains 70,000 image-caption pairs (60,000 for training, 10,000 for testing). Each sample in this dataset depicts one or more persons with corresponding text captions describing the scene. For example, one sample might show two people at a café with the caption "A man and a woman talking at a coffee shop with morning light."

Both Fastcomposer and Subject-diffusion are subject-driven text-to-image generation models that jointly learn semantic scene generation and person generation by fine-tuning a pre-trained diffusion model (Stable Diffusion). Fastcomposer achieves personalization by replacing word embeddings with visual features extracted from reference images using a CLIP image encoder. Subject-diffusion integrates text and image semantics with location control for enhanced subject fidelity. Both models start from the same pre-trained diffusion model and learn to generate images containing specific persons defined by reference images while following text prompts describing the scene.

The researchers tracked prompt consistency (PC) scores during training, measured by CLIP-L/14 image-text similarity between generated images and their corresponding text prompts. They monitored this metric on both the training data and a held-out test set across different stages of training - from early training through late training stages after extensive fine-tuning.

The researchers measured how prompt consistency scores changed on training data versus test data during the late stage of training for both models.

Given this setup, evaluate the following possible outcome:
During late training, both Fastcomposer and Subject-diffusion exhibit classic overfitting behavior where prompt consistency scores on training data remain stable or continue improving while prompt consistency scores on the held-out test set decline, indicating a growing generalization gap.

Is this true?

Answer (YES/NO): YES